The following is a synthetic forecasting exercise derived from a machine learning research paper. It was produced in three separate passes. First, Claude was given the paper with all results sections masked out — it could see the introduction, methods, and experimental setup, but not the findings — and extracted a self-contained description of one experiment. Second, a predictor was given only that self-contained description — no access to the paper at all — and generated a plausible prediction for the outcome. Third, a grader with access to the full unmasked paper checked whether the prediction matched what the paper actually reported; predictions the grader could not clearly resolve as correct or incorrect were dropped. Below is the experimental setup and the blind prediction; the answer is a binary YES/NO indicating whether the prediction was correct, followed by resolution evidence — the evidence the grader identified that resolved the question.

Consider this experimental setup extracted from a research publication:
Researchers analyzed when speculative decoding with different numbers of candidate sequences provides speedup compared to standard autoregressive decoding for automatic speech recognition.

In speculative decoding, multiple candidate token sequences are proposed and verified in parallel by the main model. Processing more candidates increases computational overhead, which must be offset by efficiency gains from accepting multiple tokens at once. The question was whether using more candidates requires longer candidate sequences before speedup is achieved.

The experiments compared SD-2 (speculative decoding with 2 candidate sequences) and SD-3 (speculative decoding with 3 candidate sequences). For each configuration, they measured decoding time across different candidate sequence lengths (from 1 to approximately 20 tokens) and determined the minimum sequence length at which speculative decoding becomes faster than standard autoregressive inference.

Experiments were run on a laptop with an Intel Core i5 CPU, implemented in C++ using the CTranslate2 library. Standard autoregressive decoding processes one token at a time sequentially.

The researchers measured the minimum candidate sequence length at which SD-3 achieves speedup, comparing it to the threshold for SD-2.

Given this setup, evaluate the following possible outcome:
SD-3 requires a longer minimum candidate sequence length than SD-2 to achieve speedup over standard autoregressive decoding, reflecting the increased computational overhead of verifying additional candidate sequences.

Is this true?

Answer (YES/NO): YES